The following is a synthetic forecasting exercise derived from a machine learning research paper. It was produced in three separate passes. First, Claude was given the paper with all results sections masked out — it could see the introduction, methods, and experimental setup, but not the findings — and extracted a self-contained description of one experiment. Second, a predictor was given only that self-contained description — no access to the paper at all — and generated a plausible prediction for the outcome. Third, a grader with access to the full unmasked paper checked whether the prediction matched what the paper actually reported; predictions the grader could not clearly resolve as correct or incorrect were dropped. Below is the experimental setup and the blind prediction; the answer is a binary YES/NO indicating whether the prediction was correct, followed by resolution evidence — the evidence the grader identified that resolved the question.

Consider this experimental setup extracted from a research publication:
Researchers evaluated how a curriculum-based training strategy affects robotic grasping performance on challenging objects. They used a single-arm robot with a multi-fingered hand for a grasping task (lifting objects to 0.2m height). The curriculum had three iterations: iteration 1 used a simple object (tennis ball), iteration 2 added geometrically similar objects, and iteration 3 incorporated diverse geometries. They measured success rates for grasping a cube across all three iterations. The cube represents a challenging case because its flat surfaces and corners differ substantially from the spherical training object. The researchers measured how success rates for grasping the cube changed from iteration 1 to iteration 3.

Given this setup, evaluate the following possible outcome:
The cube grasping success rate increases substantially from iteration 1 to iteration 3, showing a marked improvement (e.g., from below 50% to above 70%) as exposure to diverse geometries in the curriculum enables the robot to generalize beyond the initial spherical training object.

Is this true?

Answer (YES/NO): YES